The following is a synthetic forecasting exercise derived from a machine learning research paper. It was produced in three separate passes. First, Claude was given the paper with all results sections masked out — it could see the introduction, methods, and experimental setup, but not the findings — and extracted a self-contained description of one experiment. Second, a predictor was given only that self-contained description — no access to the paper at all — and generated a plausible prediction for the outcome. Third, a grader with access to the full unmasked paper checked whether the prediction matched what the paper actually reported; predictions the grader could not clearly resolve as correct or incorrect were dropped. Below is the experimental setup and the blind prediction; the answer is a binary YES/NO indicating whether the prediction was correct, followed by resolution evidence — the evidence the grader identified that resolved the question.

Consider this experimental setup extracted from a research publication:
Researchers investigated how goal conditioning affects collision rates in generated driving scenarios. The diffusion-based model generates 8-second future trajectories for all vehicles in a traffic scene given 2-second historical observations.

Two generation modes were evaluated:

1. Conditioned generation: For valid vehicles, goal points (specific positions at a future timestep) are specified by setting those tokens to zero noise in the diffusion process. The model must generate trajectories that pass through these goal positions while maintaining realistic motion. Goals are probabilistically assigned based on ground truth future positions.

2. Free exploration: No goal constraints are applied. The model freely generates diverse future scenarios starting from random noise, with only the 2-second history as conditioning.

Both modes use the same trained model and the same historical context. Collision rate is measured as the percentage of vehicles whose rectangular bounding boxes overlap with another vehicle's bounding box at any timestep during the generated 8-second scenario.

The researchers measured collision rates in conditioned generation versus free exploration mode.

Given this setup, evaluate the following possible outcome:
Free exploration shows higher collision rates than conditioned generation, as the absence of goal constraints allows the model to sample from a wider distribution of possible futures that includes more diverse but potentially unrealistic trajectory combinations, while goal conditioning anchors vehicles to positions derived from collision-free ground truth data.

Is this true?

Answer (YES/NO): YES